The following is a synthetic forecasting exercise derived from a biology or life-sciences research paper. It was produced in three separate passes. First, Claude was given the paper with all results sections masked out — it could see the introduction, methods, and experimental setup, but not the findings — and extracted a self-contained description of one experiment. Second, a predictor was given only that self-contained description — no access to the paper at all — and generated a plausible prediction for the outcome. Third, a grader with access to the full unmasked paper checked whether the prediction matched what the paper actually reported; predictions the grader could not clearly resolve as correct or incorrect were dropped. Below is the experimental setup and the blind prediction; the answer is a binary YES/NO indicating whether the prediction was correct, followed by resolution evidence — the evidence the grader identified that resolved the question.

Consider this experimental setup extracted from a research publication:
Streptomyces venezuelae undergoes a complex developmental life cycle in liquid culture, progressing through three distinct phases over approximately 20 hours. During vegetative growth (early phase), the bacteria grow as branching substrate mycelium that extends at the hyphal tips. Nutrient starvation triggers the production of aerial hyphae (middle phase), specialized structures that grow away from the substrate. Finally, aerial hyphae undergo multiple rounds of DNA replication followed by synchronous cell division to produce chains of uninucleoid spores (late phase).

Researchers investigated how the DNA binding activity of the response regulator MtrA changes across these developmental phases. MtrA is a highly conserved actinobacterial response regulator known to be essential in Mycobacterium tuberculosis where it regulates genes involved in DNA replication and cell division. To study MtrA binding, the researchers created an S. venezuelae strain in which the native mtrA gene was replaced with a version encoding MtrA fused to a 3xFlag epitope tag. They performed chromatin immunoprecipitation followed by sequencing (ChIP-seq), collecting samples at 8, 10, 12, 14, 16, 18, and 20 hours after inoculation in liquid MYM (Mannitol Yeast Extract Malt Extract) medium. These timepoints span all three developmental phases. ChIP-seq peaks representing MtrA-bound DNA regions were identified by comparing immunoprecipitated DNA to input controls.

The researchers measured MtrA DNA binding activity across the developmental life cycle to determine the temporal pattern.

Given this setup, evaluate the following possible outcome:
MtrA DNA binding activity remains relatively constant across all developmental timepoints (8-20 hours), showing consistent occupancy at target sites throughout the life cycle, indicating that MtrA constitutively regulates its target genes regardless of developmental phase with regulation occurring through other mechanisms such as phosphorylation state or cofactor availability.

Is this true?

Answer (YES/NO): NO